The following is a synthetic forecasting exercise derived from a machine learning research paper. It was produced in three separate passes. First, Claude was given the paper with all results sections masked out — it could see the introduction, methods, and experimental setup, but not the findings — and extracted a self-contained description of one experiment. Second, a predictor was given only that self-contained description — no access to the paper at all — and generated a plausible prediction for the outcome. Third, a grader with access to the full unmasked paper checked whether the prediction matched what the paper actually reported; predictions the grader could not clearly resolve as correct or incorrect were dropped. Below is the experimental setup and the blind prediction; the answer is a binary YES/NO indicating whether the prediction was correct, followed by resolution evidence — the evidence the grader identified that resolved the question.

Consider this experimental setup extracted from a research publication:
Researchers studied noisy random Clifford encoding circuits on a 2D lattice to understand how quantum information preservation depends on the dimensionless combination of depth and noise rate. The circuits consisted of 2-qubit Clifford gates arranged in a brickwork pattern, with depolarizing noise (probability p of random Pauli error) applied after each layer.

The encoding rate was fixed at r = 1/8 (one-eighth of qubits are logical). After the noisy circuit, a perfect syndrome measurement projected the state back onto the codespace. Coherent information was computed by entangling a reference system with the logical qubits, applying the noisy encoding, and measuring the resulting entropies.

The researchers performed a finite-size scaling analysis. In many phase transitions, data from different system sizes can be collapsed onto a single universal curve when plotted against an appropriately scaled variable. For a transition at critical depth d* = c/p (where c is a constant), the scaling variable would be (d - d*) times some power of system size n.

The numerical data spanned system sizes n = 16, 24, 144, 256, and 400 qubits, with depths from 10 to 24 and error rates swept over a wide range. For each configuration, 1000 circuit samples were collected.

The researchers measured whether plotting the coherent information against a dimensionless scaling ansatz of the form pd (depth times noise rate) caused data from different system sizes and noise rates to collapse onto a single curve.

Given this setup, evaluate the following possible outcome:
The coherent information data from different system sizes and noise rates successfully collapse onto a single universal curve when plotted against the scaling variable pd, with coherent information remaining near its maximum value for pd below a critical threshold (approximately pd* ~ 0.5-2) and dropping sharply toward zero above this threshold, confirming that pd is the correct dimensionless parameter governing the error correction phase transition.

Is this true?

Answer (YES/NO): NO